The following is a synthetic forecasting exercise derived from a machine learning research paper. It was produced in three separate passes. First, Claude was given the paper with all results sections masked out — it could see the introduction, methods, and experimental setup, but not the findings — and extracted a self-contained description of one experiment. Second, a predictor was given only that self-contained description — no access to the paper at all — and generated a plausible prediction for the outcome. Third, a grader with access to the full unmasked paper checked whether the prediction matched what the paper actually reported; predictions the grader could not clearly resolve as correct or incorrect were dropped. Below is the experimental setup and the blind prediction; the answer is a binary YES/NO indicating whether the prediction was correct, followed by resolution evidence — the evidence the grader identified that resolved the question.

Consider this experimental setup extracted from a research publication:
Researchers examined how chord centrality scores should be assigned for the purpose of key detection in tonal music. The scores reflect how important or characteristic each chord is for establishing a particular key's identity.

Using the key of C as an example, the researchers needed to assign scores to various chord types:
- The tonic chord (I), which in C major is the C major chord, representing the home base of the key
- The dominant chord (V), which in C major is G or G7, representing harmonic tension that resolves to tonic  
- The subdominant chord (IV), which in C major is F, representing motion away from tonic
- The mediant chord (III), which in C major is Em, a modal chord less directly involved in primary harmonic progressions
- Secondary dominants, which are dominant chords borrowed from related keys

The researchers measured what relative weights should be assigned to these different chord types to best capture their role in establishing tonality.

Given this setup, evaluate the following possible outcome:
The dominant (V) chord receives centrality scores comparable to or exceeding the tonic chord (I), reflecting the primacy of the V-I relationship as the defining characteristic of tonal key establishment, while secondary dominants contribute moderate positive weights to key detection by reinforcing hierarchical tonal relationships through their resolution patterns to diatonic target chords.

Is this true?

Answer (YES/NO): NO